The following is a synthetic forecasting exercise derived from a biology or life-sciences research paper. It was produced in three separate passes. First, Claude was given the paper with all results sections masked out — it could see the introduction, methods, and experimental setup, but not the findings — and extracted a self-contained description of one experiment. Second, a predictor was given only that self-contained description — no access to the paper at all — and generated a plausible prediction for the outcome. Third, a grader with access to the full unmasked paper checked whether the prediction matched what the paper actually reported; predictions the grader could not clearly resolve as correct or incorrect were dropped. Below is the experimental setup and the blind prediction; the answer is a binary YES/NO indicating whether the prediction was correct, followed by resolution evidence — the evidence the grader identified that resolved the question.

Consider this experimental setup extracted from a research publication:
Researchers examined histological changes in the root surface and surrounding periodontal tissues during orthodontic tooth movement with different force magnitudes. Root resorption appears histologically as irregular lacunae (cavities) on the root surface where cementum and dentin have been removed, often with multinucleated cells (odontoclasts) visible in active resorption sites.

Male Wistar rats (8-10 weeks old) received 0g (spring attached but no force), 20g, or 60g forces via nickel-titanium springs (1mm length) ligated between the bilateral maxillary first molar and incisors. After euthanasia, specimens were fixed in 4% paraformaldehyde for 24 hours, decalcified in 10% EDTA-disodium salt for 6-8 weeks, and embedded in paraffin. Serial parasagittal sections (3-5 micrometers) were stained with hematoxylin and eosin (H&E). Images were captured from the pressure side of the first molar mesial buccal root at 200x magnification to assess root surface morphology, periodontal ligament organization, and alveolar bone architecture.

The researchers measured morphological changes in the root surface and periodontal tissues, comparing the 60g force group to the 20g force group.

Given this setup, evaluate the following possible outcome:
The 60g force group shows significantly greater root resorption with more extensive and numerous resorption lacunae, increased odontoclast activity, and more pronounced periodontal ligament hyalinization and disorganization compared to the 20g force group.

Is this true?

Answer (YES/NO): YES